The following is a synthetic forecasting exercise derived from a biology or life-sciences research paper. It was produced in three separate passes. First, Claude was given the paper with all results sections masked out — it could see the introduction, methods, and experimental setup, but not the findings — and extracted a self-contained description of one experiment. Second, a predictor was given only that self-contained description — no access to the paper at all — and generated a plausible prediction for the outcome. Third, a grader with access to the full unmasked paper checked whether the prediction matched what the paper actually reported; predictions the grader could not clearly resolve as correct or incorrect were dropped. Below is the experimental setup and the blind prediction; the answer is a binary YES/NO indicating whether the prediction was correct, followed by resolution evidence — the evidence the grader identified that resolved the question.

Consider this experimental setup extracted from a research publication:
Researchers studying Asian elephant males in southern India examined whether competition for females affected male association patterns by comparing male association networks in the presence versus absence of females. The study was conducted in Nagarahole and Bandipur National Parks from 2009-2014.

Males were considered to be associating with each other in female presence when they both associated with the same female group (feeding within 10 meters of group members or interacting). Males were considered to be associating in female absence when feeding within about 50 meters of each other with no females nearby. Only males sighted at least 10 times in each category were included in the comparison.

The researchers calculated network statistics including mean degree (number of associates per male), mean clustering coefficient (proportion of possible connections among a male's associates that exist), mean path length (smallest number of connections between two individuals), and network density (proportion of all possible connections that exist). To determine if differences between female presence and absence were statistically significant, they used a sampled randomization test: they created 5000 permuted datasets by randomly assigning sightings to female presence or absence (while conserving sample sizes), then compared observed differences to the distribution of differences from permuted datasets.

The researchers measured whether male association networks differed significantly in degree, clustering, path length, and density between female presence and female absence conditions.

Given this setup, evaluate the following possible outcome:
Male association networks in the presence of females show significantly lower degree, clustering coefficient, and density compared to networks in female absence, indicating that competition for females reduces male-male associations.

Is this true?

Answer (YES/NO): NO